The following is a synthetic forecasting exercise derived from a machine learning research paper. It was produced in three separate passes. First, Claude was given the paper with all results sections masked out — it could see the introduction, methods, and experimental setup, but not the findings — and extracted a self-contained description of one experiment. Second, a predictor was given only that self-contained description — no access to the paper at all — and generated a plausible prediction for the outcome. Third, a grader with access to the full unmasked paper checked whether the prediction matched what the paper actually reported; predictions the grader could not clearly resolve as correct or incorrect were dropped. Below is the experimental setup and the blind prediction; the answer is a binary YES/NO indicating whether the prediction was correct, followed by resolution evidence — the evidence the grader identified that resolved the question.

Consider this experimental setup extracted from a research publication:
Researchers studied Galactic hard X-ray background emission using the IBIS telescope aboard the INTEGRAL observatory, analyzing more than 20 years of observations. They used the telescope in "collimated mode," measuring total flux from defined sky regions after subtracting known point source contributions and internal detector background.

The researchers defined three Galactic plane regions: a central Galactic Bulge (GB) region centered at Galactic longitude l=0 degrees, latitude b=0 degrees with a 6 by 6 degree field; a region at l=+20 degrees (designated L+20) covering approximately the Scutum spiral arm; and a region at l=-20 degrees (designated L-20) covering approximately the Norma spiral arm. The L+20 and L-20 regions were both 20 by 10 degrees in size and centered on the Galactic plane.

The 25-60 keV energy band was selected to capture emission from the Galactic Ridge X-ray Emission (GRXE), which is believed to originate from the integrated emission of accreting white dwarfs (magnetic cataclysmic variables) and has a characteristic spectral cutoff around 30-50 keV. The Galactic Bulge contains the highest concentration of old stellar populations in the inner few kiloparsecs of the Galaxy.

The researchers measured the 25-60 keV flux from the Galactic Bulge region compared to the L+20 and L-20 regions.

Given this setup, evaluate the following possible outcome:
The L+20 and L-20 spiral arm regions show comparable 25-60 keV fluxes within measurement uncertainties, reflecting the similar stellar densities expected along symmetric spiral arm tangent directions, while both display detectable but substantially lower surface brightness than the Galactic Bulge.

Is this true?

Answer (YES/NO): YES